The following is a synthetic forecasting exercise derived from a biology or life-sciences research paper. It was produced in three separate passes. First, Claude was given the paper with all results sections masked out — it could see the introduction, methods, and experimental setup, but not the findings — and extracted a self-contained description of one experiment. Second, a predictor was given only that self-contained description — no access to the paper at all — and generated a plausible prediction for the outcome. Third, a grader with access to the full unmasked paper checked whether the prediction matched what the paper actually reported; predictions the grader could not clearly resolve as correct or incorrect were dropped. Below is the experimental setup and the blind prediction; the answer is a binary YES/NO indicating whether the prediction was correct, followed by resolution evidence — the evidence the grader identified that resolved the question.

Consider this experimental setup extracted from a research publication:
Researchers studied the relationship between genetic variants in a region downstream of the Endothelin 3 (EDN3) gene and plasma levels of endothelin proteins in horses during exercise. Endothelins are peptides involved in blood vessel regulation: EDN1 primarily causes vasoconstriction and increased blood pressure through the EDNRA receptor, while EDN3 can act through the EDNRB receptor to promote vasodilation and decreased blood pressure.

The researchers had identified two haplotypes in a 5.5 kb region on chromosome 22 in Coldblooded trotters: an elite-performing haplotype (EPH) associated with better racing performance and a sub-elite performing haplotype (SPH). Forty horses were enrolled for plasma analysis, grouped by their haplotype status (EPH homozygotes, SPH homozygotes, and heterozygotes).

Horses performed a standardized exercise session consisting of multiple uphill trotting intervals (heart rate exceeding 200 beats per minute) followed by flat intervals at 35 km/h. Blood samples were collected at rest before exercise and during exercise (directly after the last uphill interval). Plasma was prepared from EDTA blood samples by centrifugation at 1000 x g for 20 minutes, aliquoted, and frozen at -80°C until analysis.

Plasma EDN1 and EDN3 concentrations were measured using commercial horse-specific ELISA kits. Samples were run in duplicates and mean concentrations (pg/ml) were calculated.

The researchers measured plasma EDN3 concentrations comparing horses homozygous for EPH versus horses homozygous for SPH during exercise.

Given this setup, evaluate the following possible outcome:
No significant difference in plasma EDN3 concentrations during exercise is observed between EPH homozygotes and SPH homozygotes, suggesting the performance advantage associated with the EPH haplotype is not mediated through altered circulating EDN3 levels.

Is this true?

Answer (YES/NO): NO